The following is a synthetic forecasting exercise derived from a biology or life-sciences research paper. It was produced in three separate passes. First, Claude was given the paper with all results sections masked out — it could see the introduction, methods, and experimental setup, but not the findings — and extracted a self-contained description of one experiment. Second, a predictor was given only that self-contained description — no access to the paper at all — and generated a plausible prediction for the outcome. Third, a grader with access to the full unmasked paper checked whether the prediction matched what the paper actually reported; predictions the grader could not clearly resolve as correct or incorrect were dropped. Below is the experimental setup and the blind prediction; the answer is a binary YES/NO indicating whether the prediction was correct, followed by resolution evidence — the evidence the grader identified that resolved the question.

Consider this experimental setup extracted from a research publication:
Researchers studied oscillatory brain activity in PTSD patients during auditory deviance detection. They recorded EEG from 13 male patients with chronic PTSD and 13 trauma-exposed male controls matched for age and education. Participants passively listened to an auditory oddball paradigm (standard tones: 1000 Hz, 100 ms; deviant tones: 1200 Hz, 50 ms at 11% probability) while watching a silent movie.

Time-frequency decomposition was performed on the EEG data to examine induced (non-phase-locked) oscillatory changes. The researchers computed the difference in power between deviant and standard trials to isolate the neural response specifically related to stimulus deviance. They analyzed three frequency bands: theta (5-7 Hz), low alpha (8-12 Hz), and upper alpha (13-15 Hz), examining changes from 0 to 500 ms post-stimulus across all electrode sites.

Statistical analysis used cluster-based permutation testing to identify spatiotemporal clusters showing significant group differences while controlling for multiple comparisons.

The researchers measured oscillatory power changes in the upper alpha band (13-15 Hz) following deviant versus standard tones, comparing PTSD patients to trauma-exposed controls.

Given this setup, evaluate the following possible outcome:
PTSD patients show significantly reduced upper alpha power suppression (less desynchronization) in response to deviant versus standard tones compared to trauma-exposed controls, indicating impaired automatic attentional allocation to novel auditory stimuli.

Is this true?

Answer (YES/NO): NO